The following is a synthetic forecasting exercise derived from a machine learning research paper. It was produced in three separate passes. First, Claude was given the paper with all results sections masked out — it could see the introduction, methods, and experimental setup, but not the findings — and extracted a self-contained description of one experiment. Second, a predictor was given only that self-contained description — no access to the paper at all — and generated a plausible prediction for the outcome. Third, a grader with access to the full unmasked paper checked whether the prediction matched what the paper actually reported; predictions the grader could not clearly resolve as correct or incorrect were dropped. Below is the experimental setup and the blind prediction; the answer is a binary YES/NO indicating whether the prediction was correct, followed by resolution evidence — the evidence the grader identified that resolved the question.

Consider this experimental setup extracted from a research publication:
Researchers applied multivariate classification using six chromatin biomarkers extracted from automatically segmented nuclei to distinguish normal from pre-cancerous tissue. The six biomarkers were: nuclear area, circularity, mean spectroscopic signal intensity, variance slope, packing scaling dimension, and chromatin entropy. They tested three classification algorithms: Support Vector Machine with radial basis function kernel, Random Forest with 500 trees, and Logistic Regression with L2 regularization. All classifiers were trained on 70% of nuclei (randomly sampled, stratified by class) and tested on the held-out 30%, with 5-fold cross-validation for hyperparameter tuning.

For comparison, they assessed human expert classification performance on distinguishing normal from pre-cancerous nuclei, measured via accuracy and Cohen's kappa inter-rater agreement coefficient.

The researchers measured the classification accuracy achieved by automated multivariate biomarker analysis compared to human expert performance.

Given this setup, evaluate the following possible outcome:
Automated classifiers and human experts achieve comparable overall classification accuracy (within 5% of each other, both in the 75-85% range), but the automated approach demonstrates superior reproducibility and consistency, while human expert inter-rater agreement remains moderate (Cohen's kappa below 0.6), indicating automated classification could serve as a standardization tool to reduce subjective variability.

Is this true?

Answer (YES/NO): NO